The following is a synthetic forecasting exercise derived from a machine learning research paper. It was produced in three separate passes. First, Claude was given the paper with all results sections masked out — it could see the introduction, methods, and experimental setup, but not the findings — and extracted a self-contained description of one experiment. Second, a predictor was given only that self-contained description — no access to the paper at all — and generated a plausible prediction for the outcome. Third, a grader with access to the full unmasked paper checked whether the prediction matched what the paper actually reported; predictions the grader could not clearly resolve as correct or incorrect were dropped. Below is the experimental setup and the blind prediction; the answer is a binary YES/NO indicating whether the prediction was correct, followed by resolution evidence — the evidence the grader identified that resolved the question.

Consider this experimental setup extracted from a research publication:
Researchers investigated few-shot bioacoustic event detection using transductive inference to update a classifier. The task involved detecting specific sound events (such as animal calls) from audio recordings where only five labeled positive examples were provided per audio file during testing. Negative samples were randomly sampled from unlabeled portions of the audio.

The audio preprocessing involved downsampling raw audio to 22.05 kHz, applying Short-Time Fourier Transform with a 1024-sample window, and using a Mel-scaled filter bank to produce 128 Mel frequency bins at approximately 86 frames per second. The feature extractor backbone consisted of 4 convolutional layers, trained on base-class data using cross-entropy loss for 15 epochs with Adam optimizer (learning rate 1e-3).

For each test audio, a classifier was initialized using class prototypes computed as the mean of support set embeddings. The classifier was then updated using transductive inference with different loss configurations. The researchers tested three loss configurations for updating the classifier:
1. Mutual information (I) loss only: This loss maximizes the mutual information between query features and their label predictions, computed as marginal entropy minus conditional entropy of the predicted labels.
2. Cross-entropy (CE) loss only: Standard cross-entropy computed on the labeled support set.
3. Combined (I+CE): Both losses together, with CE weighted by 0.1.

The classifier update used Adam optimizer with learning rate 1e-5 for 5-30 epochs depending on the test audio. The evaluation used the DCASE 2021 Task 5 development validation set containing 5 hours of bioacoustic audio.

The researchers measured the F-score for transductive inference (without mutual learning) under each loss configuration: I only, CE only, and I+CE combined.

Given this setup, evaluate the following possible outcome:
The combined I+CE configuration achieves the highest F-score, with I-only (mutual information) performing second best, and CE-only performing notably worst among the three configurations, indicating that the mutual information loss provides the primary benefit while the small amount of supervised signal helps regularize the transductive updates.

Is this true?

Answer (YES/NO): NO